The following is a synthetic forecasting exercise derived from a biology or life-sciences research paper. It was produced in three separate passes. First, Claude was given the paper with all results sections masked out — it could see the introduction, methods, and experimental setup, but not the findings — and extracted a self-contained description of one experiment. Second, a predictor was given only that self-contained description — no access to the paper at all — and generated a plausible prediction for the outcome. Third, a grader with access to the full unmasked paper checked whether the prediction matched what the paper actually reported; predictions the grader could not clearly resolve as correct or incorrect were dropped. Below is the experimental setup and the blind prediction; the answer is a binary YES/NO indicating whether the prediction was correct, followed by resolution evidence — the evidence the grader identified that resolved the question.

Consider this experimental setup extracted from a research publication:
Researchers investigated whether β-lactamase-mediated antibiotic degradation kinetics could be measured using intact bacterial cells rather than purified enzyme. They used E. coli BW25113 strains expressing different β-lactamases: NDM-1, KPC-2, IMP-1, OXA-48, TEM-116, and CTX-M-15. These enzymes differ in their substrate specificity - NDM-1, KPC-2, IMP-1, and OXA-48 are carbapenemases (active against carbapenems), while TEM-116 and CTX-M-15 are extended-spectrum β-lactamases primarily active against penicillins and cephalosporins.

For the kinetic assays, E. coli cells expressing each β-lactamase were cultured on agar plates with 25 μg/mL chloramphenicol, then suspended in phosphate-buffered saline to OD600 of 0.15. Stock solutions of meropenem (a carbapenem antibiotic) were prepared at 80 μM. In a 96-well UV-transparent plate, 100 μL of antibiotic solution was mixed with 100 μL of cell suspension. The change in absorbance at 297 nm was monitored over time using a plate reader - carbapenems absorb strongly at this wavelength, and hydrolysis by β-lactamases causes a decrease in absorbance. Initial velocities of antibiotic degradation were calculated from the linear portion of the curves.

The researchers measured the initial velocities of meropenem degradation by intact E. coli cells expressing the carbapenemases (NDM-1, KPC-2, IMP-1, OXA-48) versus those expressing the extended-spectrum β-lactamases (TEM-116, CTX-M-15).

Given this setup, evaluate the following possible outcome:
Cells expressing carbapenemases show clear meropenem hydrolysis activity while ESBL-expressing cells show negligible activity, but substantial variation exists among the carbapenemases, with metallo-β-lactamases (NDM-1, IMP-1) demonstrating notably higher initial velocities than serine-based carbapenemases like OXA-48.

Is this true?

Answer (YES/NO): NO